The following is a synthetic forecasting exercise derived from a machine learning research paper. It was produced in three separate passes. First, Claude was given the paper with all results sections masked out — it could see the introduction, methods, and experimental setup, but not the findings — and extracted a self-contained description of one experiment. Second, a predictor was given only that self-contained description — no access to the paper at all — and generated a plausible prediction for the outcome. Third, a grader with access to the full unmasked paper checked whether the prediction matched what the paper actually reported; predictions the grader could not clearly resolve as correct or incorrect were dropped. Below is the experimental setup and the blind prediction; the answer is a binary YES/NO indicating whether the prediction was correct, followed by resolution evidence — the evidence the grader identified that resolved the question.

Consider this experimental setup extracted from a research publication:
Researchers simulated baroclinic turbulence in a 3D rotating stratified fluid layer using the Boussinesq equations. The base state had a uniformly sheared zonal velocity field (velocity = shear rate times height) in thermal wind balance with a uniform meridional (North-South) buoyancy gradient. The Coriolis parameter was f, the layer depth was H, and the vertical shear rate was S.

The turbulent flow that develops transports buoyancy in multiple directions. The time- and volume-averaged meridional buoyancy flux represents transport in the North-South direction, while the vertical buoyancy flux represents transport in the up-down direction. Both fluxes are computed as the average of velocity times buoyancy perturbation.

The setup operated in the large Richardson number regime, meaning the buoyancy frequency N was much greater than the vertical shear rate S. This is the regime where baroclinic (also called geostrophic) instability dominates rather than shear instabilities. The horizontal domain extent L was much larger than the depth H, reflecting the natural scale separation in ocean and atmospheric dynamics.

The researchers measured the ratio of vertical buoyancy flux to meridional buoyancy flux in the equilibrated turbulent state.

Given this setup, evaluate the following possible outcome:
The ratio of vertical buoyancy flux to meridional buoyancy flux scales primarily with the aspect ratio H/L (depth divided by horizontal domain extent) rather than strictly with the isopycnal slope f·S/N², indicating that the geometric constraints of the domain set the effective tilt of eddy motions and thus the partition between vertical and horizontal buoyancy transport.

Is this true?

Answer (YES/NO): NO